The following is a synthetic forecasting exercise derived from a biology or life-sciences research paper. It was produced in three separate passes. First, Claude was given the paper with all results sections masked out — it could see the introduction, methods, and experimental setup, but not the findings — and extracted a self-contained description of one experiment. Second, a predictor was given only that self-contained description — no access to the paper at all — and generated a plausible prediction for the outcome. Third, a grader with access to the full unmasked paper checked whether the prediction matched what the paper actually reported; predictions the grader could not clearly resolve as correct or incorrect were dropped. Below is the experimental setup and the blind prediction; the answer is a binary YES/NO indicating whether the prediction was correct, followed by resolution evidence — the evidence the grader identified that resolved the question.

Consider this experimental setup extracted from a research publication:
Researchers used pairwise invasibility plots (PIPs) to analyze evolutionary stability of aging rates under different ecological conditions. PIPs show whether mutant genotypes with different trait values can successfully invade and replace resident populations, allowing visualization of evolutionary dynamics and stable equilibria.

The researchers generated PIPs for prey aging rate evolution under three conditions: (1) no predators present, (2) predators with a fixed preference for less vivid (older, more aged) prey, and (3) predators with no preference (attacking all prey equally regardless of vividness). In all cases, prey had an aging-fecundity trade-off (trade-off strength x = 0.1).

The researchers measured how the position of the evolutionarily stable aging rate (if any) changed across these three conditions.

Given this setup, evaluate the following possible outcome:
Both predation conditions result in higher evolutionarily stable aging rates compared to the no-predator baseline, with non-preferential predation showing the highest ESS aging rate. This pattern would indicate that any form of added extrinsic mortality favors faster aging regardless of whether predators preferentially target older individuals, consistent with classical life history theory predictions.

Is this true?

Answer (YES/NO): NO